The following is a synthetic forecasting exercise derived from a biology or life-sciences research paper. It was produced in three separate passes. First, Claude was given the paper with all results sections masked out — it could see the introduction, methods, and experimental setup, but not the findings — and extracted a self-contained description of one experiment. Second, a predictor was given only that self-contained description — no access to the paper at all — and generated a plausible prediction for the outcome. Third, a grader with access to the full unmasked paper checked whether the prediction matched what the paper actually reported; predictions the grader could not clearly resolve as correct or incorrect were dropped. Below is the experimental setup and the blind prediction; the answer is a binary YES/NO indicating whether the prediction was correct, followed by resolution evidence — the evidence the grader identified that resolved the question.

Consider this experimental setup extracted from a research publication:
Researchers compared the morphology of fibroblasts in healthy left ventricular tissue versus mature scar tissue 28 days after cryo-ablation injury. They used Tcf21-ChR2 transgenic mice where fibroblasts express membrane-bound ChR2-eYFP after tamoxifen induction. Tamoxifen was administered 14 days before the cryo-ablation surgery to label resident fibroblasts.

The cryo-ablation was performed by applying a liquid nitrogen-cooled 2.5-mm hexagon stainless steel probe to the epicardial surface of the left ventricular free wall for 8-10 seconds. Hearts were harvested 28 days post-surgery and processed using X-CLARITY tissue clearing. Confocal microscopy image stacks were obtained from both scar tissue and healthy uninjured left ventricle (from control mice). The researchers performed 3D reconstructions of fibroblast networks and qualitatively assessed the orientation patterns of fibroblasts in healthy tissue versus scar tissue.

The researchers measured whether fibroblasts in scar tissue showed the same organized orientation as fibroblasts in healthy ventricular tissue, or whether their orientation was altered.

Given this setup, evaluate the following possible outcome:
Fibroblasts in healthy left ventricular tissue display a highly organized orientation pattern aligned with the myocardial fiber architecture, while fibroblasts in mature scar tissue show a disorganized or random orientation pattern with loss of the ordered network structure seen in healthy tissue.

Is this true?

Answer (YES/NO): YES